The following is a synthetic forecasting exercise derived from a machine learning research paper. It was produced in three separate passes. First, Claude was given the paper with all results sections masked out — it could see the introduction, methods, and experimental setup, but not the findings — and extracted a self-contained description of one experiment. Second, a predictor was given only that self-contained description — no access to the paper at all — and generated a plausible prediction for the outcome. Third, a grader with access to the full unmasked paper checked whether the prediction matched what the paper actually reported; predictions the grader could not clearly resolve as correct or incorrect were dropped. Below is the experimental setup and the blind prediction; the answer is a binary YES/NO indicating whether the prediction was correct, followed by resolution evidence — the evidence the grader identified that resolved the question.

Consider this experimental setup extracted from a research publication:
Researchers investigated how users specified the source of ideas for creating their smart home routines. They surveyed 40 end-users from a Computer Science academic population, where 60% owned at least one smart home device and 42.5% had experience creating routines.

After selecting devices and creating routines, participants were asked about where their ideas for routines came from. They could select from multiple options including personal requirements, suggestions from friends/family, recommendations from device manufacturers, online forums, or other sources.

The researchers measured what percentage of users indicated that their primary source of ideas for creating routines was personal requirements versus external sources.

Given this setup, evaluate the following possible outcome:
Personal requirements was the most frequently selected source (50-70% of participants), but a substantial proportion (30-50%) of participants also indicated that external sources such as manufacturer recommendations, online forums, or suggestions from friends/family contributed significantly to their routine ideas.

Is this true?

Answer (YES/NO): NO